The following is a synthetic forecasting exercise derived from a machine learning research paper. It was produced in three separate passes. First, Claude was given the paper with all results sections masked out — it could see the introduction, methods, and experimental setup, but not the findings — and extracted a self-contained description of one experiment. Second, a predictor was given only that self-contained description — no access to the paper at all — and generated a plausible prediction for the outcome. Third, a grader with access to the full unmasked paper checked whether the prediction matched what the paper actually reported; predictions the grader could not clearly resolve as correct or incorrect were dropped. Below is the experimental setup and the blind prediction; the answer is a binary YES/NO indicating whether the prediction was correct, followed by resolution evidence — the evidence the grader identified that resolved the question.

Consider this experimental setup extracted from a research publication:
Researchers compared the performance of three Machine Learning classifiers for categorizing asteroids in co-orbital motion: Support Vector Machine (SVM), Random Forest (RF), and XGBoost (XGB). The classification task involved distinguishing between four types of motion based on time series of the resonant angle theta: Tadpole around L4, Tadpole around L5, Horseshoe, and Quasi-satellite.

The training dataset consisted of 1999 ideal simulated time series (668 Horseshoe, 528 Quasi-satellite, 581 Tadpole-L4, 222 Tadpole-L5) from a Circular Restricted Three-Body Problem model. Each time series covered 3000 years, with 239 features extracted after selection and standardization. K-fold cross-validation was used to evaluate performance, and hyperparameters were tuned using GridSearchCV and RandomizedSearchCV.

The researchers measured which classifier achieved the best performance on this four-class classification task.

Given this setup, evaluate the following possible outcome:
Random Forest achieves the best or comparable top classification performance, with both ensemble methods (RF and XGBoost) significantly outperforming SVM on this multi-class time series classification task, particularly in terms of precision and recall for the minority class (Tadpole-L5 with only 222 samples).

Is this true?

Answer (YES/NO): NO